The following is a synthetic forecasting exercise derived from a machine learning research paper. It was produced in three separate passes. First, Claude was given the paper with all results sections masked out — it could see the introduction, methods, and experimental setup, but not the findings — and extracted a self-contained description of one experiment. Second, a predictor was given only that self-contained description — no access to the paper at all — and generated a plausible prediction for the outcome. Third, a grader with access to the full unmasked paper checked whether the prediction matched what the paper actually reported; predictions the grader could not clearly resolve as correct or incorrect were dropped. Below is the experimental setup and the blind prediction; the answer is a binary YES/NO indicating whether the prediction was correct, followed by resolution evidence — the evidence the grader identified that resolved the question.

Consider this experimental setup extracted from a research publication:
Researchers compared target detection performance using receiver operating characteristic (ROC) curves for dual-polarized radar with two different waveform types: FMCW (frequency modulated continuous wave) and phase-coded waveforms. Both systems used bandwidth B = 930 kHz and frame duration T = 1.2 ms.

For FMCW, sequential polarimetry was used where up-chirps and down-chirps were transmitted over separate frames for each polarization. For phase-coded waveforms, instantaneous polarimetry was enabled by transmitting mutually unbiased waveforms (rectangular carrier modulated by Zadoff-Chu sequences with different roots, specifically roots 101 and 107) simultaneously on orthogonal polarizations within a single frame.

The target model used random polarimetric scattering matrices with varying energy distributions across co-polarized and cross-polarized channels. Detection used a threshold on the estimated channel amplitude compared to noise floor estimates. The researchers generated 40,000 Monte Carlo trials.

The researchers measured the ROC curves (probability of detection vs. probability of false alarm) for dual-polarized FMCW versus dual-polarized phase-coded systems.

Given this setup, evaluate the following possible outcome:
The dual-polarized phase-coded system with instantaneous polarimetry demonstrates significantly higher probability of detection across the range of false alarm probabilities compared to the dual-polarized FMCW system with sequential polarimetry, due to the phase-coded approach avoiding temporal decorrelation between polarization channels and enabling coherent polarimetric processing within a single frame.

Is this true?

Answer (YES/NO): NO